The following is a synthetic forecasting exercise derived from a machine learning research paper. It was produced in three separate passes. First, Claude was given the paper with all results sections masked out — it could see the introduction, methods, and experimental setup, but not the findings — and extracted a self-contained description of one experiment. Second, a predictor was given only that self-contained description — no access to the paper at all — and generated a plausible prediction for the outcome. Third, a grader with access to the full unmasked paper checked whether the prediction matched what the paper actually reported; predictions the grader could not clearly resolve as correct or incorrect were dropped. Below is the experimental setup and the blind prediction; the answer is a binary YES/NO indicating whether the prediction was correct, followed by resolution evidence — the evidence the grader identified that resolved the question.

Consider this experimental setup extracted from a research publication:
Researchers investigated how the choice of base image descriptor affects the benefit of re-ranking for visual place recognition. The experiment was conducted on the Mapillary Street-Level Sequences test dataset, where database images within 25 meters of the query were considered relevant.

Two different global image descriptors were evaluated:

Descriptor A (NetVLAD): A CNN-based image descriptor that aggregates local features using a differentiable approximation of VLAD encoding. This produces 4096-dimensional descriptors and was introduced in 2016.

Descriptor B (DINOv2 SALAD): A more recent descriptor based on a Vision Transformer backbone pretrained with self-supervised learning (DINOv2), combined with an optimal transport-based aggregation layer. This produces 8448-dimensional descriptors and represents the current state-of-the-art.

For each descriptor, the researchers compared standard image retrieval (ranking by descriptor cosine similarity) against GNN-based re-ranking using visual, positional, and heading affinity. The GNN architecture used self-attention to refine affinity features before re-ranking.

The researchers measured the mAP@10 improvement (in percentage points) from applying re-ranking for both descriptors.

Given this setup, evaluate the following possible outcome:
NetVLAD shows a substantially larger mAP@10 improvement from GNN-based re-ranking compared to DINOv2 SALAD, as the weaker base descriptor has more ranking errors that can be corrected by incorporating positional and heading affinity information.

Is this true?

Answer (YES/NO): YES